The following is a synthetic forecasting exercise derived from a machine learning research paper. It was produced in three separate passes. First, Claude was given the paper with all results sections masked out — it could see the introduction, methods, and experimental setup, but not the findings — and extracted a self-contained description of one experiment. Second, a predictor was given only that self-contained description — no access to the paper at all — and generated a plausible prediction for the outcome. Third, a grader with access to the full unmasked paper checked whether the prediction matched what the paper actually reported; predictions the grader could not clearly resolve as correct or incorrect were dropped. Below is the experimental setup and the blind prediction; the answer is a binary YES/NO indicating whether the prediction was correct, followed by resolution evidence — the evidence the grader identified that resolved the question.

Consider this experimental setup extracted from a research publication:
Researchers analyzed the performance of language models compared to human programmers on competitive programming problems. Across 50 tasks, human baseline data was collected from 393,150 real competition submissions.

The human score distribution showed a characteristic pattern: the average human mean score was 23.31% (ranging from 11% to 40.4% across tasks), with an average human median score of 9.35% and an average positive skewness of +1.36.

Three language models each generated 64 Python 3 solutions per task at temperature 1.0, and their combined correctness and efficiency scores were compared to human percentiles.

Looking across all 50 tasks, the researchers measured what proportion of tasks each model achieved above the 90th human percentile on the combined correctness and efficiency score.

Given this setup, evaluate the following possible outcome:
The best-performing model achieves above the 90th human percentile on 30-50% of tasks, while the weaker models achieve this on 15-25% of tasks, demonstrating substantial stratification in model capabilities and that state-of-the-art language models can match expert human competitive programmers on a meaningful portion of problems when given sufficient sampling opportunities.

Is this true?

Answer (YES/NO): NO